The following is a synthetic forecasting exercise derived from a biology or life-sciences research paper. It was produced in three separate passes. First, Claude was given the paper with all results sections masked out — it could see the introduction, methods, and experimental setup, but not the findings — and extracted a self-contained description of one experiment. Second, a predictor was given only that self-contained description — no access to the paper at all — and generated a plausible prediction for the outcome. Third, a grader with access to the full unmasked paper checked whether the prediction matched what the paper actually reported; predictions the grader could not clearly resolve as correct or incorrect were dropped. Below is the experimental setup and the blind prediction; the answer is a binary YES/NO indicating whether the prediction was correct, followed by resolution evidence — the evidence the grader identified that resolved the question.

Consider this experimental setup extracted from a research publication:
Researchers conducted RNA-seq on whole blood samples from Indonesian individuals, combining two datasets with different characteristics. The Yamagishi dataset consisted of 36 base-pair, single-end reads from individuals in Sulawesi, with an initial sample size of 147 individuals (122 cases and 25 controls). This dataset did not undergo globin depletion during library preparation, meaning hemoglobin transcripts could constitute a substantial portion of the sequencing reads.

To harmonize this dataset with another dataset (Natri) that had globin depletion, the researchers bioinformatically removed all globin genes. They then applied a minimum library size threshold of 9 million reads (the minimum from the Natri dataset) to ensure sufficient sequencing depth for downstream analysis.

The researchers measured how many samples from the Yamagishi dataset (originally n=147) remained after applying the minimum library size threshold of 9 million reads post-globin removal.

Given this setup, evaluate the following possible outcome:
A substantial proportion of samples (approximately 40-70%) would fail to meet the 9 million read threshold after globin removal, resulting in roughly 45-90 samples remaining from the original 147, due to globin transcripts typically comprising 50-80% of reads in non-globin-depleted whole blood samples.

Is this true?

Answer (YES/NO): NO